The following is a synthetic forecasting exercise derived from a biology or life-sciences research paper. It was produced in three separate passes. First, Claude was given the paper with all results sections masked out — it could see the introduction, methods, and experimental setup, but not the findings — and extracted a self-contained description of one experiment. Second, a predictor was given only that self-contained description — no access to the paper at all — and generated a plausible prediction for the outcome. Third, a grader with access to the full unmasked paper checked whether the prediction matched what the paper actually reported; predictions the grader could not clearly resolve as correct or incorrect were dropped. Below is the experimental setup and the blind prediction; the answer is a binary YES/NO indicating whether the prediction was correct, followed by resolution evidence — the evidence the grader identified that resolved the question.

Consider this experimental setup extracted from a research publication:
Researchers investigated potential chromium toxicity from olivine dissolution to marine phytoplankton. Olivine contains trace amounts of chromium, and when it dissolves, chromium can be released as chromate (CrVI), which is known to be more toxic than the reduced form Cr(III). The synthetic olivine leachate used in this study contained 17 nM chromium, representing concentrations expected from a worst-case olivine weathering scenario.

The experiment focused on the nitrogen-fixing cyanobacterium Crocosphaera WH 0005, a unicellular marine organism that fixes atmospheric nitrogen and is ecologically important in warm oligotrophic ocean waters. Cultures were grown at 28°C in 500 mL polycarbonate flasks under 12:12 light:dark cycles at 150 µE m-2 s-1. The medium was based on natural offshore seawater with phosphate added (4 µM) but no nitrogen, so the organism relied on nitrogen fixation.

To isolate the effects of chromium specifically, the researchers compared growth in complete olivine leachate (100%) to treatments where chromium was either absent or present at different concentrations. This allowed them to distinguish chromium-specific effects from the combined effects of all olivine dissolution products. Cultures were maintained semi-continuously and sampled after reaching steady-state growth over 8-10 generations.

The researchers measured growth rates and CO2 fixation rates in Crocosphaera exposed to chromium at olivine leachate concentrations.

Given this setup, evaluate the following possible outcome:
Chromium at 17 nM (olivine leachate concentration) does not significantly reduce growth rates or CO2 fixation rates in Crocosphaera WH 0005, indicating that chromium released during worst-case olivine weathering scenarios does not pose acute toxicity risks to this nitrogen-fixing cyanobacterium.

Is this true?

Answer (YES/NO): YES